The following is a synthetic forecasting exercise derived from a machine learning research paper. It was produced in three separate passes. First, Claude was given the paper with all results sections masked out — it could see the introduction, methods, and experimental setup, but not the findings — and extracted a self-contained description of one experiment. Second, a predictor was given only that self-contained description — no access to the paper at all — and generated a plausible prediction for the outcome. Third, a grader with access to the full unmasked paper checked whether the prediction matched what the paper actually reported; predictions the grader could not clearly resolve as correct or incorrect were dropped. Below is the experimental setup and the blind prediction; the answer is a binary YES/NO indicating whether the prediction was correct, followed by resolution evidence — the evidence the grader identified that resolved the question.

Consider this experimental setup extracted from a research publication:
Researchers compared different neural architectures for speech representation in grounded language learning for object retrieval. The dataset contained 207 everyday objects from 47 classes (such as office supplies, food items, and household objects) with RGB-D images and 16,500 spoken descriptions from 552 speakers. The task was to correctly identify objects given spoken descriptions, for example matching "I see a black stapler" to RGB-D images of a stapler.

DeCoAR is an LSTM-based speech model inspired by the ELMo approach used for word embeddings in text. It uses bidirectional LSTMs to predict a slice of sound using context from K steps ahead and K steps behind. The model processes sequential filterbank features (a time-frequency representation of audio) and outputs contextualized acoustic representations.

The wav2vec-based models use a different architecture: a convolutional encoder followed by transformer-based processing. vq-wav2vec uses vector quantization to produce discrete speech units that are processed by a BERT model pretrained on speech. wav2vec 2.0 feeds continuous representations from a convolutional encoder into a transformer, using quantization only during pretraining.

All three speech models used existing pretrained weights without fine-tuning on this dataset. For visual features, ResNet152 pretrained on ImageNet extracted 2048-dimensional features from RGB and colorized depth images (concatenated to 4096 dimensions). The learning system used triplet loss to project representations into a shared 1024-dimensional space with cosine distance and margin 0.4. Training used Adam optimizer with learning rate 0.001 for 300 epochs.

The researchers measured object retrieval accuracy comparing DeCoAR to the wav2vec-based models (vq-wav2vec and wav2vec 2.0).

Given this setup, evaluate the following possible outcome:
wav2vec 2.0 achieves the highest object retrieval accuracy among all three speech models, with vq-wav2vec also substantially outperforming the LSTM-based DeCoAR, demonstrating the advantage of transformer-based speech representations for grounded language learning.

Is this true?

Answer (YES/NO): NO